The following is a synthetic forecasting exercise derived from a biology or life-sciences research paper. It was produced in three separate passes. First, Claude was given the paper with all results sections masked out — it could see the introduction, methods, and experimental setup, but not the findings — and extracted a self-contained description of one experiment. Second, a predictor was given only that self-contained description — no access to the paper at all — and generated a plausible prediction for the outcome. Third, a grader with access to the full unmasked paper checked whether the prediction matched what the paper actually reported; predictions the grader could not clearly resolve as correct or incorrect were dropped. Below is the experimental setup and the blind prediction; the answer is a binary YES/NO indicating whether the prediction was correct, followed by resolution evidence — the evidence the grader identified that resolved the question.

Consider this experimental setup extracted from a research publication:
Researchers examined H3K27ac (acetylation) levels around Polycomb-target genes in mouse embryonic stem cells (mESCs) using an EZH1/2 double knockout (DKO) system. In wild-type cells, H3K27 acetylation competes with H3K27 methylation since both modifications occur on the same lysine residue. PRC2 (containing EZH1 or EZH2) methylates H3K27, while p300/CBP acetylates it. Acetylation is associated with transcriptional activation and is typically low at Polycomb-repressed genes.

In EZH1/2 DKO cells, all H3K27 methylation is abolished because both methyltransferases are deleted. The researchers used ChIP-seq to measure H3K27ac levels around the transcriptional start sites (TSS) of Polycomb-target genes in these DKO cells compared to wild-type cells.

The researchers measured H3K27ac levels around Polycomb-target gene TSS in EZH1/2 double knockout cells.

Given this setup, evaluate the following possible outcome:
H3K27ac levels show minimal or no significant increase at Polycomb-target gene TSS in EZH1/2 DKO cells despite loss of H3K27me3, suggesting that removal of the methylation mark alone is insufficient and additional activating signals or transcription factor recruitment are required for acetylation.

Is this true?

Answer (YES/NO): NO